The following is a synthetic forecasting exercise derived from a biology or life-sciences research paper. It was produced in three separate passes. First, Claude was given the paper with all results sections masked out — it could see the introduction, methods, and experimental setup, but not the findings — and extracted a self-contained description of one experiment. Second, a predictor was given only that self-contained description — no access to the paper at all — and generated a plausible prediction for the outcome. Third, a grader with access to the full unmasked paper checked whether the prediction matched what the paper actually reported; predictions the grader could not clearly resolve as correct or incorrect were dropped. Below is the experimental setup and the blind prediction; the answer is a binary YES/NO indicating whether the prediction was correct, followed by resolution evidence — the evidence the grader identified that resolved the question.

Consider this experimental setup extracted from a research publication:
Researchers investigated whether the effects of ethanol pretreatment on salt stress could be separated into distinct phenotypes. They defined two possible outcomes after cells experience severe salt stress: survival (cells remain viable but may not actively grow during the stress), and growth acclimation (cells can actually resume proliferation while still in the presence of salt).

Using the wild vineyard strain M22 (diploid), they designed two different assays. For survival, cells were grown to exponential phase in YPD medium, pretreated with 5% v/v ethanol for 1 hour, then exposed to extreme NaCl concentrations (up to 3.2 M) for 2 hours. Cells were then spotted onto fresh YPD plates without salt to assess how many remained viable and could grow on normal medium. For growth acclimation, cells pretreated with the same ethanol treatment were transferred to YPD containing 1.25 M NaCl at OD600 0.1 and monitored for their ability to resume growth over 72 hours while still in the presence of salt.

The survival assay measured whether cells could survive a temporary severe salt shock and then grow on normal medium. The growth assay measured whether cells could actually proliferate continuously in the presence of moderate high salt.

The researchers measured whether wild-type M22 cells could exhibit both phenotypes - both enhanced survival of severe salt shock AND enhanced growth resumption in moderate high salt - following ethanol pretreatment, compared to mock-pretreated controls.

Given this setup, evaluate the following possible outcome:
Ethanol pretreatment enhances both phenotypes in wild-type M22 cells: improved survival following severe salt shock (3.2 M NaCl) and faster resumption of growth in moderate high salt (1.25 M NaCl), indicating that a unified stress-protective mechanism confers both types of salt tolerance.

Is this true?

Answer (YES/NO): NO